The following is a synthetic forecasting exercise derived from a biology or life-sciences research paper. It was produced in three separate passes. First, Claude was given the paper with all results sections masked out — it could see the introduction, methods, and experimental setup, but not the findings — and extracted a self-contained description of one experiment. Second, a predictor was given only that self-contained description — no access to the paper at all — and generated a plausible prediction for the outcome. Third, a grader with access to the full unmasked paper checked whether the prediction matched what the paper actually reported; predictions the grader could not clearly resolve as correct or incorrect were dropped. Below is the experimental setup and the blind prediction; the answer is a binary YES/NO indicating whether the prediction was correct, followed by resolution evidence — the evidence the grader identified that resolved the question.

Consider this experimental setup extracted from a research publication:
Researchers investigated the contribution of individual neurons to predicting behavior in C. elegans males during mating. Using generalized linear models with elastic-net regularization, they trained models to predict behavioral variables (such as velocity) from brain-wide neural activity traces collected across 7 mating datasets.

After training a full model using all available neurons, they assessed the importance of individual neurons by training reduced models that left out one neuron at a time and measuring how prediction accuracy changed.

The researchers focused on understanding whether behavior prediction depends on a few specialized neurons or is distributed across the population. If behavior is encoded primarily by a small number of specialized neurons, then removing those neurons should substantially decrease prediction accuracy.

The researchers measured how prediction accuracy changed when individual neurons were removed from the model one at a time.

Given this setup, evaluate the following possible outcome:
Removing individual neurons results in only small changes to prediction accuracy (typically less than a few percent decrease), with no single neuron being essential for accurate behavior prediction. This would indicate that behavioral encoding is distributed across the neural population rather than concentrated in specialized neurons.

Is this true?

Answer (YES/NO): YES